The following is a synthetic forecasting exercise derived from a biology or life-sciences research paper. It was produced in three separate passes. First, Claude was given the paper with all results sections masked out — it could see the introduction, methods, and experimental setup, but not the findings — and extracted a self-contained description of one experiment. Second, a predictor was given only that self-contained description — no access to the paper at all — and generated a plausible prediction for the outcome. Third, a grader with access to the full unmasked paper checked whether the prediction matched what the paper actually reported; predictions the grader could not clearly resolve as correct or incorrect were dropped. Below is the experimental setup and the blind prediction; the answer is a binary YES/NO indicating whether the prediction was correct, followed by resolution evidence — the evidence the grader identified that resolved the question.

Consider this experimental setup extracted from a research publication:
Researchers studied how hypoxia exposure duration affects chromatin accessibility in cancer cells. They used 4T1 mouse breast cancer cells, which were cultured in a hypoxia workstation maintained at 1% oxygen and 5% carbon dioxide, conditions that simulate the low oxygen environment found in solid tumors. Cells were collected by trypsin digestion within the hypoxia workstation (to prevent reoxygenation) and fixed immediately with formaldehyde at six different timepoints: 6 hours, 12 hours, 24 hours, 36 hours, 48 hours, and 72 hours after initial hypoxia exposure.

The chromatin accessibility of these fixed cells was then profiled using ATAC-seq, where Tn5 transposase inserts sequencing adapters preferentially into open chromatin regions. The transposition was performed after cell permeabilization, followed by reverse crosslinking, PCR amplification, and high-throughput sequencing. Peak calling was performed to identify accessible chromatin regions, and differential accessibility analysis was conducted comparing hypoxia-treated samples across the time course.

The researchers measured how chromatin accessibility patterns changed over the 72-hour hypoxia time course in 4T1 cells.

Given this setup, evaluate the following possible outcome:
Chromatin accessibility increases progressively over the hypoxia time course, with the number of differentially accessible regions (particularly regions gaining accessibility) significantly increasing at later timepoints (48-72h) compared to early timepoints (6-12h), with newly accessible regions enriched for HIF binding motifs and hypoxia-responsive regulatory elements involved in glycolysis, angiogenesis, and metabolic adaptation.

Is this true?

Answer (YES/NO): NO